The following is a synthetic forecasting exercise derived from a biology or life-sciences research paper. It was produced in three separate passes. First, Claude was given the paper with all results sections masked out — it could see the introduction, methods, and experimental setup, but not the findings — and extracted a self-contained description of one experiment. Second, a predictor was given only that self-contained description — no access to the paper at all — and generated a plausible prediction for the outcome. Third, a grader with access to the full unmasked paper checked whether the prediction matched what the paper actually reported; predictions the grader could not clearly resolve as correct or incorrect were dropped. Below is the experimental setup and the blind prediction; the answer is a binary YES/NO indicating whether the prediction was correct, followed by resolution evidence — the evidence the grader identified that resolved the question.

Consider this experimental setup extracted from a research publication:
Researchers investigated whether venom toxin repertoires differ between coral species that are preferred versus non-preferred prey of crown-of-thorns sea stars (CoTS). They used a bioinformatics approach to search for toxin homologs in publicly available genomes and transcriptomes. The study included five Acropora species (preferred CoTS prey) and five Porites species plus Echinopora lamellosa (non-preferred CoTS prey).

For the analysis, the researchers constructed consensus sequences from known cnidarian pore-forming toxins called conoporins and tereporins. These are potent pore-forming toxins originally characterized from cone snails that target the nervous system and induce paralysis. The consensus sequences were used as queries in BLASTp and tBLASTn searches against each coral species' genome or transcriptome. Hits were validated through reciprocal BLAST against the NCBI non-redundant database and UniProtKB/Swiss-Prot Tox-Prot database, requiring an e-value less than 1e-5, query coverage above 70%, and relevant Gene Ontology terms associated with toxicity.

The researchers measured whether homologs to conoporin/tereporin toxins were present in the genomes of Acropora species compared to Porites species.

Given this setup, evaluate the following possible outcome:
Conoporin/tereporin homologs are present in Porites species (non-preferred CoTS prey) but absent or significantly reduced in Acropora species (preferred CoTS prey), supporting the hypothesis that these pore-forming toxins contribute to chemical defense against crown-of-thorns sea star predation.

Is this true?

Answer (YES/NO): YES